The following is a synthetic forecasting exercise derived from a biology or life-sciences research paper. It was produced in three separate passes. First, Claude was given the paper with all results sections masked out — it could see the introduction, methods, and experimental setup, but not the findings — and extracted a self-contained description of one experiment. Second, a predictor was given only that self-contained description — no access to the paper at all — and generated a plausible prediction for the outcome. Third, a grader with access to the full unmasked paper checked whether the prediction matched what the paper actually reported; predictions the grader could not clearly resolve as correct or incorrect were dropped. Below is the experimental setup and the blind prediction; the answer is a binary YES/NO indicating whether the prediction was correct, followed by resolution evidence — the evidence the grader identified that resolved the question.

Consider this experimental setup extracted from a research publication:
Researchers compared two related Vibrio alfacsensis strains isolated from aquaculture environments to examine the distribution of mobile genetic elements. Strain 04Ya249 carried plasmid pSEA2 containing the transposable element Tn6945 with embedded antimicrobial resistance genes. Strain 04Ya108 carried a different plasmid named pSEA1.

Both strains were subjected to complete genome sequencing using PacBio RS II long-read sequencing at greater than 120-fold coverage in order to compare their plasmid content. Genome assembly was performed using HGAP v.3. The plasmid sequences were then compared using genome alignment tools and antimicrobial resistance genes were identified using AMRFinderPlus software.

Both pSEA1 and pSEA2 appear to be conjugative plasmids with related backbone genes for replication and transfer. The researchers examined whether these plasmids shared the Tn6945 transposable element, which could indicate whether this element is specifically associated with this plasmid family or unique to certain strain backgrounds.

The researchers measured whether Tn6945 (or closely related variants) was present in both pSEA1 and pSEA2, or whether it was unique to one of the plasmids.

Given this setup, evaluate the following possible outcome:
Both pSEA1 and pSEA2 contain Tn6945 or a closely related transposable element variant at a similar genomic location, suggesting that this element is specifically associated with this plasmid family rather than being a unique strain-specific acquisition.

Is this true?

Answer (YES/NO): YES